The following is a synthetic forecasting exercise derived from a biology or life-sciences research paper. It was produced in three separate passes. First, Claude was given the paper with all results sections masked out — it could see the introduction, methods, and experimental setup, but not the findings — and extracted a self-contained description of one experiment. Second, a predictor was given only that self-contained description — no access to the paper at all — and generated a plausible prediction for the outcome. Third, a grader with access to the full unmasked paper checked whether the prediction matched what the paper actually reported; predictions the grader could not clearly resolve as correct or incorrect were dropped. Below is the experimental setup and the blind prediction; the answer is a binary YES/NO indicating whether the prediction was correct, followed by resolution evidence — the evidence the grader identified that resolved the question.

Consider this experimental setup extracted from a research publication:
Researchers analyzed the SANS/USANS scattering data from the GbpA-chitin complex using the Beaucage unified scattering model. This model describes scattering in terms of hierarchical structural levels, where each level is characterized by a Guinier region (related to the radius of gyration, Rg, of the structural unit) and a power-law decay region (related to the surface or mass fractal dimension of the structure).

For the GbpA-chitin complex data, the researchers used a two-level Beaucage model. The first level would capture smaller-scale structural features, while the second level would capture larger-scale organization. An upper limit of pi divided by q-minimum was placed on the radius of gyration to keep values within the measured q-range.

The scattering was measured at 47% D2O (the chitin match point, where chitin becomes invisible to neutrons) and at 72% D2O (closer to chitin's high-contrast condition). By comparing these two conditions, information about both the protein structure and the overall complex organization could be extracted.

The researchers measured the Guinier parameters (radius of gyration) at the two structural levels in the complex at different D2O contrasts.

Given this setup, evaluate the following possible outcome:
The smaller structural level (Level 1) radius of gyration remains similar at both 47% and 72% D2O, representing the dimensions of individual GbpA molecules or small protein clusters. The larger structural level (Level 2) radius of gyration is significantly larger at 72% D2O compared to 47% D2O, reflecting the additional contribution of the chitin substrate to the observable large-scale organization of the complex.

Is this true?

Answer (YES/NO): NO